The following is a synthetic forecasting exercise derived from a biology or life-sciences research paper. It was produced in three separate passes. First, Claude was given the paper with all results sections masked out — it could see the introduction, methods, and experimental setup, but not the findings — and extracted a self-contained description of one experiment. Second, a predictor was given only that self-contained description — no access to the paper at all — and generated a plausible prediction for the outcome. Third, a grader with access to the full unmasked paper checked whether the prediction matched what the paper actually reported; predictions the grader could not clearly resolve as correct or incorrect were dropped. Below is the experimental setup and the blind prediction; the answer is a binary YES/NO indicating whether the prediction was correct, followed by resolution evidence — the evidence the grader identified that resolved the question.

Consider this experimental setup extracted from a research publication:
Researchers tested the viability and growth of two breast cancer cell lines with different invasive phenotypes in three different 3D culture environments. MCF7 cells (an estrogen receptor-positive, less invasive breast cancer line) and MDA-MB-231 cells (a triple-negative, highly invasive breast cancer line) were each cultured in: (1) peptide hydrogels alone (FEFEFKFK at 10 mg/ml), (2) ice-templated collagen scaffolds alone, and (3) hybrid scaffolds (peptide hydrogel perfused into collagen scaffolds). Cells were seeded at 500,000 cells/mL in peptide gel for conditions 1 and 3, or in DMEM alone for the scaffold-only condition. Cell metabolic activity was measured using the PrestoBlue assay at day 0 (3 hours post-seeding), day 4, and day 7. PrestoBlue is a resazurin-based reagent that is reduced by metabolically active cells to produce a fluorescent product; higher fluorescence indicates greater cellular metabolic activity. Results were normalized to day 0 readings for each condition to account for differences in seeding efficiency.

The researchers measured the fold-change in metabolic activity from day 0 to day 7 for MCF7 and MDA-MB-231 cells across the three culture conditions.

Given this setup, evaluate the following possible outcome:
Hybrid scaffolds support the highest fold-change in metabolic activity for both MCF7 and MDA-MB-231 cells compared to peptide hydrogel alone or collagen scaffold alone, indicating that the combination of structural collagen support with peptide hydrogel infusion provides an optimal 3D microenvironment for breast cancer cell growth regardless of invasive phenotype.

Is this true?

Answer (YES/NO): NO